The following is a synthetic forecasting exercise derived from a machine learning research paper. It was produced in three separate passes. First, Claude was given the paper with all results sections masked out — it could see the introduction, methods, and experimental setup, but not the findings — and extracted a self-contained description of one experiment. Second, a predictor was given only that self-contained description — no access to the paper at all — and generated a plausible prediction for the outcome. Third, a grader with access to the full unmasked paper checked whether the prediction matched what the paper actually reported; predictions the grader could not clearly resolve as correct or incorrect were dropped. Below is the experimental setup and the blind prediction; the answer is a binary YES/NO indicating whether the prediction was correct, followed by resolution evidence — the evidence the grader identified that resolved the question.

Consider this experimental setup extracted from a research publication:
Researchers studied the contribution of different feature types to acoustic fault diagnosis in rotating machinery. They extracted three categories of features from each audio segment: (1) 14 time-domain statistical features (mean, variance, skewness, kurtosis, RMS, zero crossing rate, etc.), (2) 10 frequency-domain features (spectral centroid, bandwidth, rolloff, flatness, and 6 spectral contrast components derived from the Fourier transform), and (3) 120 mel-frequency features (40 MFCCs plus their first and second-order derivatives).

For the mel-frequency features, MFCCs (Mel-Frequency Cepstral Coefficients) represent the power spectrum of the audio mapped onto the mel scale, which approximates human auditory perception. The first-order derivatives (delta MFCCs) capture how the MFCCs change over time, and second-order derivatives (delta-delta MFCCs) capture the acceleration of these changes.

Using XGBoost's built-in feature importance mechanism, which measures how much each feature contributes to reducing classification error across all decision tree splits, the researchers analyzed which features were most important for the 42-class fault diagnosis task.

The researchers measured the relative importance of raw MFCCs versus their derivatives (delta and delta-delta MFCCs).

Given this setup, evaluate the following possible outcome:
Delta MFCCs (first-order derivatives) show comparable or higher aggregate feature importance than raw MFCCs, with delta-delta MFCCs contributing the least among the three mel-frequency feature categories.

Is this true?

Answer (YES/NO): NO